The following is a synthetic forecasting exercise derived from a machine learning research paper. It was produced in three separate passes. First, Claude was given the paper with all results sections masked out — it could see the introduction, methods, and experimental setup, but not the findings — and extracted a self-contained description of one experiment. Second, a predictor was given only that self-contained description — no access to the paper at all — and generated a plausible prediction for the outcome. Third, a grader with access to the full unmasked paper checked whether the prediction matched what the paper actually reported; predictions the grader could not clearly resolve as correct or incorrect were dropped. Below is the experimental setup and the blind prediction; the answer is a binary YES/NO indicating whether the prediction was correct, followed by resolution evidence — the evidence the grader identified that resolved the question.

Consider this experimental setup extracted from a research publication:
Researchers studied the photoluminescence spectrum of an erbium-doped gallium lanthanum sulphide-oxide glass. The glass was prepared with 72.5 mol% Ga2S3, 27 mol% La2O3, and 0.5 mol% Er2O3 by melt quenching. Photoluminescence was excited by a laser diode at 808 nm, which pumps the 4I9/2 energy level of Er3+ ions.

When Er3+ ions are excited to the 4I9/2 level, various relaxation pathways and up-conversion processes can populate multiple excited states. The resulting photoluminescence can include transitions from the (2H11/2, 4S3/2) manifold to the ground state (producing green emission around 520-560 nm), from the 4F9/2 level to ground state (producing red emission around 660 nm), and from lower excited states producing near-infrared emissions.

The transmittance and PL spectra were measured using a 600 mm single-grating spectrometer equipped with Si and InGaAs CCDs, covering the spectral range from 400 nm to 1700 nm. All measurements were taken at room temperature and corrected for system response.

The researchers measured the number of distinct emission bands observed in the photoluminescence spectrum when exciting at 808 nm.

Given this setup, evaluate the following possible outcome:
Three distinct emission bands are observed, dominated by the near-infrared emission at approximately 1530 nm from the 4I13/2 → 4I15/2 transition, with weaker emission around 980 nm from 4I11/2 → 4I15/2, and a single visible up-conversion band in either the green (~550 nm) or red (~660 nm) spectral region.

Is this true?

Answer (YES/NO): NO